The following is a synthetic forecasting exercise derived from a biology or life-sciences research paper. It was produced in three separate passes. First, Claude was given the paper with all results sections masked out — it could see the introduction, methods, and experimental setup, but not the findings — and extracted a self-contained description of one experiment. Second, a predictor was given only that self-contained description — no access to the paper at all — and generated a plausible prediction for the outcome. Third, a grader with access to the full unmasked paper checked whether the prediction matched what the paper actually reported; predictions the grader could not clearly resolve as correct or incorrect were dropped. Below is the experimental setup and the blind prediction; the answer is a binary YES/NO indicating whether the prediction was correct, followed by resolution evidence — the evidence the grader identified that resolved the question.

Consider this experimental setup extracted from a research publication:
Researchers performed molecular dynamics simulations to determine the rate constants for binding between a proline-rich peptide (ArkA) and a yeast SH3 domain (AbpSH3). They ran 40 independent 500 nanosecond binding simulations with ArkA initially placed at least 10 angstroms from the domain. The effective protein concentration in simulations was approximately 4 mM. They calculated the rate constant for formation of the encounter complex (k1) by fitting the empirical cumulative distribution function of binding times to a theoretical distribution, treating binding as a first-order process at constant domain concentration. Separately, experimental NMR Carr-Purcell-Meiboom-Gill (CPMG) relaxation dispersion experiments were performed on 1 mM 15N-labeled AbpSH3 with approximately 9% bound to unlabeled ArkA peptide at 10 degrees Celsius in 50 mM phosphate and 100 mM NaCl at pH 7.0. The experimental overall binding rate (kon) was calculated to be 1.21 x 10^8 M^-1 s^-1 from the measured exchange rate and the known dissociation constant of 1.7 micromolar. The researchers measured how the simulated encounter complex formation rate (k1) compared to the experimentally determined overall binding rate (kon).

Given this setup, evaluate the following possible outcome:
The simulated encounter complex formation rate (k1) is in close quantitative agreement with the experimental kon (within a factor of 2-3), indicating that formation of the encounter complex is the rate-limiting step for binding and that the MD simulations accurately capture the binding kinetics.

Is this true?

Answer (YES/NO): NO